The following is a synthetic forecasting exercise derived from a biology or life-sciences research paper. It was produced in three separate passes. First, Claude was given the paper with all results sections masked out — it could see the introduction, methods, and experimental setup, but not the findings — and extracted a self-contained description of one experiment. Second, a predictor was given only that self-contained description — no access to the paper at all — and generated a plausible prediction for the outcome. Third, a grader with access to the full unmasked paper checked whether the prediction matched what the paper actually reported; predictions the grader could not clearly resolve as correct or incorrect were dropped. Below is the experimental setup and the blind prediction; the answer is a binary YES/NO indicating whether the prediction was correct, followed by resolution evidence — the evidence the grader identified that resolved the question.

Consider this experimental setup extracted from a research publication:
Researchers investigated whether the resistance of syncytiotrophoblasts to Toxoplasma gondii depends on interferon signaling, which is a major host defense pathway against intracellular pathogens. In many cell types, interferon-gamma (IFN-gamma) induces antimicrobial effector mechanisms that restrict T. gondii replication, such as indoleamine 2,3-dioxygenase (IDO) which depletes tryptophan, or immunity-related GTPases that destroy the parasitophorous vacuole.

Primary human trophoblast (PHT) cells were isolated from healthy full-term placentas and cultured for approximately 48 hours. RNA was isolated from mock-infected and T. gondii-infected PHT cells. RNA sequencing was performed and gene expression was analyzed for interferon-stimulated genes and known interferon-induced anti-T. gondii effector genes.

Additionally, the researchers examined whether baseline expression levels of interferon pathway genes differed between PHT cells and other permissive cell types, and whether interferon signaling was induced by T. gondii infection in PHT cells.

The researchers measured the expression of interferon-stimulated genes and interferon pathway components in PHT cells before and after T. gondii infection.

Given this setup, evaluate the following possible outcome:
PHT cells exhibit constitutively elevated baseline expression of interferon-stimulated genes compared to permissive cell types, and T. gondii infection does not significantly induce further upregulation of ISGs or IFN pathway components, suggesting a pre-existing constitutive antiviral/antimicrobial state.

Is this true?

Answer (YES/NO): NO